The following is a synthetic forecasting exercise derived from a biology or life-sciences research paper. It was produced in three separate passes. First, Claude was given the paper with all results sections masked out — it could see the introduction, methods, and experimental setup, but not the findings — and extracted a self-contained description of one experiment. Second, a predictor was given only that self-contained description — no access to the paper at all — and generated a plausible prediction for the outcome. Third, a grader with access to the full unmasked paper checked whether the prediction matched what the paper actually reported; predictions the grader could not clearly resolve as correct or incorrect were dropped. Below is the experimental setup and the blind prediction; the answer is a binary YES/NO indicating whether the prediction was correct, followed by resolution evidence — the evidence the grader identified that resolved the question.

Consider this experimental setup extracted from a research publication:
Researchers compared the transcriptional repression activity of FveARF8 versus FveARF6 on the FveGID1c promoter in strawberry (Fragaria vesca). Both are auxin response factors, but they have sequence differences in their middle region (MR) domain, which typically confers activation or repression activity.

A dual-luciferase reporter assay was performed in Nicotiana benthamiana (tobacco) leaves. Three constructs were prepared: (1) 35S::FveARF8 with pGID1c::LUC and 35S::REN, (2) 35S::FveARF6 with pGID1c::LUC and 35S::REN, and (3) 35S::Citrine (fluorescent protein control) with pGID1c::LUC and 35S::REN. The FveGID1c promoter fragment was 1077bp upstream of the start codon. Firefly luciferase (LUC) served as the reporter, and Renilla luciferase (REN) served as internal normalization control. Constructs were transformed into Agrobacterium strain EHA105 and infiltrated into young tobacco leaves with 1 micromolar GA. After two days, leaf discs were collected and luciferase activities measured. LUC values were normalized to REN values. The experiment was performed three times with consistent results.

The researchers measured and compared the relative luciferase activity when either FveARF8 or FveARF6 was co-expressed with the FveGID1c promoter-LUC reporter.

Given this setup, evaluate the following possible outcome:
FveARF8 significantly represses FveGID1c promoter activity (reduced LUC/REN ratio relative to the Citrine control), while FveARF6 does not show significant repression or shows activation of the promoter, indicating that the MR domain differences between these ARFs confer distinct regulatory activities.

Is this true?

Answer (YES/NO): NO